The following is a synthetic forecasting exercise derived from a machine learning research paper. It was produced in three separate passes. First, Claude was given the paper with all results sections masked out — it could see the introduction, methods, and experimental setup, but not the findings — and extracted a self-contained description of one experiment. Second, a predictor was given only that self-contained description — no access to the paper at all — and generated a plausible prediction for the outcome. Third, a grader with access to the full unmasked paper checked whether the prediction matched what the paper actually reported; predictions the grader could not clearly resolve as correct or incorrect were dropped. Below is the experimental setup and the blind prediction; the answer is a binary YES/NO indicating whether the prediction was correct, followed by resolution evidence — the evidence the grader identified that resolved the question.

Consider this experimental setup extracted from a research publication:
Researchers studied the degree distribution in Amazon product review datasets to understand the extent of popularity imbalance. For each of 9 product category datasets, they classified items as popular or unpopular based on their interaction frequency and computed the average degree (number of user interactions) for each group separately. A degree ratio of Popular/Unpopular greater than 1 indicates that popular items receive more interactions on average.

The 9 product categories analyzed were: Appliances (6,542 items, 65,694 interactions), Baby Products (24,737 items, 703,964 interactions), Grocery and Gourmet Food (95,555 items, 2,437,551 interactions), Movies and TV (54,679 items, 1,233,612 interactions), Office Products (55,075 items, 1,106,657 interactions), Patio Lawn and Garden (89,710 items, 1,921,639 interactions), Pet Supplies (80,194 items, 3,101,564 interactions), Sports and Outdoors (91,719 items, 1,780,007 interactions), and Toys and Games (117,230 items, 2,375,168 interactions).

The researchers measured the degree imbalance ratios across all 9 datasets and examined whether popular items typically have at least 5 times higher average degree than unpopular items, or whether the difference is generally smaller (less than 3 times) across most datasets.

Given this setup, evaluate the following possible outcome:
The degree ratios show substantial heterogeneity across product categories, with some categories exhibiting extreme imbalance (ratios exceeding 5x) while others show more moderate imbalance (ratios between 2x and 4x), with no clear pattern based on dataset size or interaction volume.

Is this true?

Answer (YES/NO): NO